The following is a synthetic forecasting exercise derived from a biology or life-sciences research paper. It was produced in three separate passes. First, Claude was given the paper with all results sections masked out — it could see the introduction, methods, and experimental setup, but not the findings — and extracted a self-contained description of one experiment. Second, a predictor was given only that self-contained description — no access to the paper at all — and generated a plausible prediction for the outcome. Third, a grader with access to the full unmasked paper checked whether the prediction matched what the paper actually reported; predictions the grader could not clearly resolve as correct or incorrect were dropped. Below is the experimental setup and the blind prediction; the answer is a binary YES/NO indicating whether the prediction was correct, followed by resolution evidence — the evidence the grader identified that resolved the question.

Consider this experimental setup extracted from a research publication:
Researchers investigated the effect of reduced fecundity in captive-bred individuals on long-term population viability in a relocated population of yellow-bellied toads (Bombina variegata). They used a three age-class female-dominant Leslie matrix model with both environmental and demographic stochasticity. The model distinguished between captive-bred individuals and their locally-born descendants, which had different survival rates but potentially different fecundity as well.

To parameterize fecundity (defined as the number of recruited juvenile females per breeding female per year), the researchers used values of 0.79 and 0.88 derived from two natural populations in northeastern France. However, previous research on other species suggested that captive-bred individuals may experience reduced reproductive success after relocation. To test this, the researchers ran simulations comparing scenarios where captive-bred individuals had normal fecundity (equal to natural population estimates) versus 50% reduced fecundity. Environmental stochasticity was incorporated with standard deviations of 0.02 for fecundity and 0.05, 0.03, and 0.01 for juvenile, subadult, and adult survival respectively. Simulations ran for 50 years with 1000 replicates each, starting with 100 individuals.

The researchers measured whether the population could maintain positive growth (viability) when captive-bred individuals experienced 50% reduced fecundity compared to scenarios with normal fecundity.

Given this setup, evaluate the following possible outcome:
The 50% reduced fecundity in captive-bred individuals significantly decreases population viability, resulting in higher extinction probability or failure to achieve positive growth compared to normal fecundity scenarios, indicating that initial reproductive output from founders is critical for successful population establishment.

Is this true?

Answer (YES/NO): NO